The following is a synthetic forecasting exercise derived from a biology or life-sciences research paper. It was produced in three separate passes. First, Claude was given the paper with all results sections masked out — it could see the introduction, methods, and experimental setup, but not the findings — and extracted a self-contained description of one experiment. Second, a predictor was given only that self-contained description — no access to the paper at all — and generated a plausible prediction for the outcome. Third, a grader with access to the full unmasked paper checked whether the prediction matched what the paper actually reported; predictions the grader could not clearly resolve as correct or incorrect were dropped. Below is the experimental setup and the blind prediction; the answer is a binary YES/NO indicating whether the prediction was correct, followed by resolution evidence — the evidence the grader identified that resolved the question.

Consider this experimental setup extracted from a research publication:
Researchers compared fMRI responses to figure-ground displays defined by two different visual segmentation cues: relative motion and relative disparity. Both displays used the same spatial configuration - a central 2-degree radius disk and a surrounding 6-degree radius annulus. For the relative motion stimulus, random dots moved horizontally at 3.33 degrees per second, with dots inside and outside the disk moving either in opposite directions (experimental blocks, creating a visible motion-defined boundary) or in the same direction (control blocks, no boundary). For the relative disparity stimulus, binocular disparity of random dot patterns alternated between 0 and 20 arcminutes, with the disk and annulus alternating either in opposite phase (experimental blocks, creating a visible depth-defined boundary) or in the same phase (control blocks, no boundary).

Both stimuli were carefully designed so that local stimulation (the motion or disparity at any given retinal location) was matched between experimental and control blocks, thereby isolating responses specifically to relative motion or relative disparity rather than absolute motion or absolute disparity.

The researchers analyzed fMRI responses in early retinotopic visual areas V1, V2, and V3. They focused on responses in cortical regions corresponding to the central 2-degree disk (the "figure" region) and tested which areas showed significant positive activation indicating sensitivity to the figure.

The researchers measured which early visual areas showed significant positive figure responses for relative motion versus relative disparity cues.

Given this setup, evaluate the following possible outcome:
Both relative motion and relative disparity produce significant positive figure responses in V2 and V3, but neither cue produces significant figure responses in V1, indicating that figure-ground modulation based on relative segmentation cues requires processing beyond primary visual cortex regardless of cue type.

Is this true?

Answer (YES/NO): NO